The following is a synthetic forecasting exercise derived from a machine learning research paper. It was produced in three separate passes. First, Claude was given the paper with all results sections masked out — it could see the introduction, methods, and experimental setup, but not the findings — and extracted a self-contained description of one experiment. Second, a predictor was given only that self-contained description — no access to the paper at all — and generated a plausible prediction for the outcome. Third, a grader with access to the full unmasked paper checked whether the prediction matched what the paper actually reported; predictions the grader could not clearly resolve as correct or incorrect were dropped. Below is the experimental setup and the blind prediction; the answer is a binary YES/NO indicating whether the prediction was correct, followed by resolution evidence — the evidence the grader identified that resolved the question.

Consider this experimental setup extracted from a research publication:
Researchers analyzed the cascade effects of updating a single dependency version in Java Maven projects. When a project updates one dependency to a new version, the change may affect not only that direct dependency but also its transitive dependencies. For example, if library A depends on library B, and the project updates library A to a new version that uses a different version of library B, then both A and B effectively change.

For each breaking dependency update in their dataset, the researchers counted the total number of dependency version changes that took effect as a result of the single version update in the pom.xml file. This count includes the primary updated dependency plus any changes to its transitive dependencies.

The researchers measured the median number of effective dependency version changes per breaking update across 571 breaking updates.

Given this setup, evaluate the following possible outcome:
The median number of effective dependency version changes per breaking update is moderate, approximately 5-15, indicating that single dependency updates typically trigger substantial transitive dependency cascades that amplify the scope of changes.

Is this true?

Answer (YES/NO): NO